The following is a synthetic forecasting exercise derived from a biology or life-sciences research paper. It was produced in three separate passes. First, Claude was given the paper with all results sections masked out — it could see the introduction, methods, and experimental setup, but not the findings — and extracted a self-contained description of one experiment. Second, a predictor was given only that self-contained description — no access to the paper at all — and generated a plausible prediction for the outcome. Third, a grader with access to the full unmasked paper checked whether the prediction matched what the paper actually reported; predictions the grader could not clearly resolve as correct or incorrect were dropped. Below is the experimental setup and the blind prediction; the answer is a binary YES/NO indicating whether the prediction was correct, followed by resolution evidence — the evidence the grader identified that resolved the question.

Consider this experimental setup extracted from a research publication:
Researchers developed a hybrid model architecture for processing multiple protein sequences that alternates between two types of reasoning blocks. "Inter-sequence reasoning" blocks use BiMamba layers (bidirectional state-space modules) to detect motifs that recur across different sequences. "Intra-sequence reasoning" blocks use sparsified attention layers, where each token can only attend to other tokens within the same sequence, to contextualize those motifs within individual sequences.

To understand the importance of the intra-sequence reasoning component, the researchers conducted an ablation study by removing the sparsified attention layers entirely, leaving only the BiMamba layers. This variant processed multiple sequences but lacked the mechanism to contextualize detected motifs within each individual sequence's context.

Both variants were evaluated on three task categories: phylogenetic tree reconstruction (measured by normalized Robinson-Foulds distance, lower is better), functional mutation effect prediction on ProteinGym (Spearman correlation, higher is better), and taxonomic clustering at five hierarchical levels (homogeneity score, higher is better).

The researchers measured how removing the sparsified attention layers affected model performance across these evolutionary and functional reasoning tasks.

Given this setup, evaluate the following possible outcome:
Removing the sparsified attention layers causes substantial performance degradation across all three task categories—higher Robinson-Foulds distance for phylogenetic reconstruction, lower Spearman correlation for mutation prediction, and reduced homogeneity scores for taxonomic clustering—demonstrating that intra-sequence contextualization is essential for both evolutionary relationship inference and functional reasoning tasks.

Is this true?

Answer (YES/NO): YES